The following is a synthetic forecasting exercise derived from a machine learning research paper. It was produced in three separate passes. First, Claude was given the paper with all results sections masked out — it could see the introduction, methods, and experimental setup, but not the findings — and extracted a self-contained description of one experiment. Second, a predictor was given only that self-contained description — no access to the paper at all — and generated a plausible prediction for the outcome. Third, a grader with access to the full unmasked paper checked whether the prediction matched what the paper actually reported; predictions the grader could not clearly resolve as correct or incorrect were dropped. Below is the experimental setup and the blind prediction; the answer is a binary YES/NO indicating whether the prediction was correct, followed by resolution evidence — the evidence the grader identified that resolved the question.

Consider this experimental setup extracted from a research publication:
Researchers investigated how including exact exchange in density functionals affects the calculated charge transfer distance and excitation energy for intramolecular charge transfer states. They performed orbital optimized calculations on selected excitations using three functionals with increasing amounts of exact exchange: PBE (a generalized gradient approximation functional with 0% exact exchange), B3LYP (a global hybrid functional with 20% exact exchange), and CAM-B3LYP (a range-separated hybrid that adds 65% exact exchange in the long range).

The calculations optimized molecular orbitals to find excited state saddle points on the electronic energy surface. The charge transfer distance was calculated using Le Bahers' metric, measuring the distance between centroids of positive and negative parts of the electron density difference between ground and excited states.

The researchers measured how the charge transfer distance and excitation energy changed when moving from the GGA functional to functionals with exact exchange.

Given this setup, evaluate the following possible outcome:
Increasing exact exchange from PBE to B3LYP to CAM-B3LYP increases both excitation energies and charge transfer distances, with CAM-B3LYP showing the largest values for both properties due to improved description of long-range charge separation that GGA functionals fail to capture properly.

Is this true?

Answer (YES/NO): NO